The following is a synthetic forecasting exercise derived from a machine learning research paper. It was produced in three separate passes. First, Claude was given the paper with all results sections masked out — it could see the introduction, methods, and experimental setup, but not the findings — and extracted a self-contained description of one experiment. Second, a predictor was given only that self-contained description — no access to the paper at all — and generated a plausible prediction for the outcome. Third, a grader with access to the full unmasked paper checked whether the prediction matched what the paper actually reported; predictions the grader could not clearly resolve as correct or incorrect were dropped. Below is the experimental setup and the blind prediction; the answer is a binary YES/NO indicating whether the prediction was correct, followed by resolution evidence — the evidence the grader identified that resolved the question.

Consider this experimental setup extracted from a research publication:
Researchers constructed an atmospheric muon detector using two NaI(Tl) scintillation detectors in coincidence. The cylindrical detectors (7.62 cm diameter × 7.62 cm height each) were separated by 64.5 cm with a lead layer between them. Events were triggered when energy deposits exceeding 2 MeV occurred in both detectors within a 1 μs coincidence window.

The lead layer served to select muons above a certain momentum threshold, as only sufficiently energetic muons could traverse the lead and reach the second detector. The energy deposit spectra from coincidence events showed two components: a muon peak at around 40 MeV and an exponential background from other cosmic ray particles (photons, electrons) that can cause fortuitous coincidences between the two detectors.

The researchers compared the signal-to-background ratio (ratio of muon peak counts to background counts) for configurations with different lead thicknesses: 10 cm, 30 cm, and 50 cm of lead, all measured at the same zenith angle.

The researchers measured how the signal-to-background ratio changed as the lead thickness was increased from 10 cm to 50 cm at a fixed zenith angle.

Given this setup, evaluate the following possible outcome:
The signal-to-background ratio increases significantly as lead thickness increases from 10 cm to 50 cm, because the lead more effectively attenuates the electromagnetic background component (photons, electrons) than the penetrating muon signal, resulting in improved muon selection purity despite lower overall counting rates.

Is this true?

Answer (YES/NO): NO